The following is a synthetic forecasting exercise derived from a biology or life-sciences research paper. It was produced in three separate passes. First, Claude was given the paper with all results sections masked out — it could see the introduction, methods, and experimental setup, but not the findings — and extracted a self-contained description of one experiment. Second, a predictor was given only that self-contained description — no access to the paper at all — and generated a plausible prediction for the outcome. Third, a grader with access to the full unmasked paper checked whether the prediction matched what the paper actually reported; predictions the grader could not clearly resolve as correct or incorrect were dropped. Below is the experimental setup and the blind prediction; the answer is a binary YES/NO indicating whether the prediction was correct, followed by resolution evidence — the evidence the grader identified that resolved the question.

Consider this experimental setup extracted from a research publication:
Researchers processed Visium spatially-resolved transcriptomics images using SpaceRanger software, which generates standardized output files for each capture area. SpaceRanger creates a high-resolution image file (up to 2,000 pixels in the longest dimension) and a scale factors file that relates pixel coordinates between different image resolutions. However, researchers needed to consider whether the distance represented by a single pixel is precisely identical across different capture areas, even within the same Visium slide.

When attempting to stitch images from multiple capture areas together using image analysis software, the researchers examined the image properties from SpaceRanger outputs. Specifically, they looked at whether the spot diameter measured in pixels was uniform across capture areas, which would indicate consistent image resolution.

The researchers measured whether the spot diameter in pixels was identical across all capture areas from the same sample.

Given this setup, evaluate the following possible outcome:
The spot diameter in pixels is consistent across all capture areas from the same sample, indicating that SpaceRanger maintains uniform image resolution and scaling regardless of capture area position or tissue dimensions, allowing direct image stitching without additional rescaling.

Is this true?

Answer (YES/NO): NO